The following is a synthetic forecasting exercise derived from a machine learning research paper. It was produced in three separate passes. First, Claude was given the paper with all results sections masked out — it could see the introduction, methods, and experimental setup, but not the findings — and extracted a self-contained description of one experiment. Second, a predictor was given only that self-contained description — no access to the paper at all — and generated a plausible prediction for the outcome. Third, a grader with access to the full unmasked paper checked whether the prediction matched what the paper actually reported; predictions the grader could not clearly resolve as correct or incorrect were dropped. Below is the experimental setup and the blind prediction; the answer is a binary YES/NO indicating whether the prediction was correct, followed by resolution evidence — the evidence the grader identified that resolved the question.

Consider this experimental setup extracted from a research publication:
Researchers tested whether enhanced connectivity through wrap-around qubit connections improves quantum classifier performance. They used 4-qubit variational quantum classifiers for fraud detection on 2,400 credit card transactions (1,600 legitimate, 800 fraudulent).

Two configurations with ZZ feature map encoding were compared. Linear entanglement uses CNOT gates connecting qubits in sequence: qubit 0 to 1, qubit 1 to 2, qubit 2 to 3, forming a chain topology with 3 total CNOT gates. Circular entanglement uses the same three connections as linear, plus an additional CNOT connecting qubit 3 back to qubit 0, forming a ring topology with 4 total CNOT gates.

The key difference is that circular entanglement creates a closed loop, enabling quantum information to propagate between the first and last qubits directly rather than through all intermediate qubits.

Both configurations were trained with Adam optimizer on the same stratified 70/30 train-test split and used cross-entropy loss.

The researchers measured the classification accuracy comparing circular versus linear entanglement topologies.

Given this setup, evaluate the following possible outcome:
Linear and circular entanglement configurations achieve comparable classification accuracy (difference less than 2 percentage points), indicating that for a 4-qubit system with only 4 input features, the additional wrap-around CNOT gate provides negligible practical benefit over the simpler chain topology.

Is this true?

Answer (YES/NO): NO